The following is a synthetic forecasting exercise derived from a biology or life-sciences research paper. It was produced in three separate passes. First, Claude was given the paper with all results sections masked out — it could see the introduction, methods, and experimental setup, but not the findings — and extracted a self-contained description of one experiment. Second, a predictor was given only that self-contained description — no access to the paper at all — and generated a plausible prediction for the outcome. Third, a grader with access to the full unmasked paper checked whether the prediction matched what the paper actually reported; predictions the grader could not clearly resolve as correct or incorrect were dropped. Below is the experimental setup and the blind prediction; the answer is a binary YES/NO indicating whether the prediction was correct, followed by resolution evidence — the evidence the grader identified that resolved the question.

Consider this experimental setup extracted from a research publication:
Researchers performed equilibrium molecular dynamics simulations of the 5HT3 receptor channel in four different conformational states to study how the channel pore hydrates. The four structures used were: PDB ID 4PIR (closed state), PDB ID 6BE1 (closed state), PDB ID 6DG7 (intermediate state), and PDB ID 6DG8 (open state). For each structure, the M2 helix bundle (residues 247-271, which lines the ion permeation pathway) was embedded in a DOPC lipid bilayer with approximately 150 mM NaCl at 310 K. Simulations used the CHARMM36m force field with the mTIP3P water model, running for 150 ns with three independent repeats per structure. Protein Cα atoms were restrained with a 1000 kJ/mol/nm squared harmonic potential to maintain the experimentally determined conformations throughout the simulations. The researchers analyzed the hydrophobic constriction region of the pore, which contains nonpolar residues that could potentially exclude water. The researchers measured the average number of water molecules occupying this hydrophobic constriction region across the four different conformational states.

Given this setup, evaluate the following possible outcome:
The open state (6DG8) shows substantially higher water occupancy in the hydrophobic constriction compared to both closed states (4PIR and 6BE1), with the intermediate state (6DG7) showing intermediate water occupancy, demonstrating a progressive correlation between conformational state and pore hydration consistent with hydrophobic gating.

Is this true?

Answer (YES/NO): NO